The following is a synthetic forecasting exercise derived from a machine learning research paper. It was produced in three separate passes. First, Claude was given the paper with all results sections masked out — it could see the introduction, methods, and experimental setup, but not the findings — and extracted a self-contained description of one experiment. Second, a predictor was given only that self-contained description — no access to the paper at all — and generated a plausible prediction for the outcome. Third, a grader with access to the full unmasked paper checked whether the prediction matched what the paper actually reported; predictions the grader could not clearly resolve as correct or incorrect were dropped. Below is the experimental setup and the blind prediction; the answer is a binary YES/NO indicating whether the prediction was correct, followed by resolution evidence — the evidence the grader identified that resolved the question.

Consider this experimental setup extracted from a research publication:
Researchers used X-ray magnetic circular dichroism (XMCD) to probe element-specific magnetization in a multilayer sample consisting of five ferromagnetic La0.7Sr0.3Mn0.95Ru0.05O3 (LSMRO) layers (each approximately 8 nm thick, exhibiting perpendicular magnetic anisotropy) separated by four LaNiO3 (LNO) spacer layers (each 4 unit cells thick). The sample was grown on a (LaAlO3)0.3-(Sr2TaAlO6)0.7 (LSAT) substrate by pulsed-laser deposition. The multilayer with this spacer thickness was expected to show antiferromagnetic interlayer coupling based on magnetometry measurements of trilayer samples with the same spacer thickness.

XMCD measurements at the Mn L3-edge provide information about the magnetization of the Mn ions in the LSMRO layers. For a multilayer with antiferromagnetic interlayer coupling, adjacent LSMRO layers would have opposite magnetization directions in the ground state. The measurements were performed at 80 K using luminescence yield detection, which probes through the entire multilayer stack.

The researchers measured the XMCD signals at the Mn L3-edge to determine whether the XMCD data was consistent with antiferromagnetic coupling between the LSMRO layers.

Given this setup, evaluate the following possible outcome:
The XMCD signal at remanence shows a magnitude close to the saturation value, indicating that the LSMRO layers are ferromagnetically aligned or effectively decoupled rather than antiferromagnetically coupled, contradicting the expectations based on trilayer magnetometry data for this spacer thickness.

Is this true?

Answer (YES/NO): NO